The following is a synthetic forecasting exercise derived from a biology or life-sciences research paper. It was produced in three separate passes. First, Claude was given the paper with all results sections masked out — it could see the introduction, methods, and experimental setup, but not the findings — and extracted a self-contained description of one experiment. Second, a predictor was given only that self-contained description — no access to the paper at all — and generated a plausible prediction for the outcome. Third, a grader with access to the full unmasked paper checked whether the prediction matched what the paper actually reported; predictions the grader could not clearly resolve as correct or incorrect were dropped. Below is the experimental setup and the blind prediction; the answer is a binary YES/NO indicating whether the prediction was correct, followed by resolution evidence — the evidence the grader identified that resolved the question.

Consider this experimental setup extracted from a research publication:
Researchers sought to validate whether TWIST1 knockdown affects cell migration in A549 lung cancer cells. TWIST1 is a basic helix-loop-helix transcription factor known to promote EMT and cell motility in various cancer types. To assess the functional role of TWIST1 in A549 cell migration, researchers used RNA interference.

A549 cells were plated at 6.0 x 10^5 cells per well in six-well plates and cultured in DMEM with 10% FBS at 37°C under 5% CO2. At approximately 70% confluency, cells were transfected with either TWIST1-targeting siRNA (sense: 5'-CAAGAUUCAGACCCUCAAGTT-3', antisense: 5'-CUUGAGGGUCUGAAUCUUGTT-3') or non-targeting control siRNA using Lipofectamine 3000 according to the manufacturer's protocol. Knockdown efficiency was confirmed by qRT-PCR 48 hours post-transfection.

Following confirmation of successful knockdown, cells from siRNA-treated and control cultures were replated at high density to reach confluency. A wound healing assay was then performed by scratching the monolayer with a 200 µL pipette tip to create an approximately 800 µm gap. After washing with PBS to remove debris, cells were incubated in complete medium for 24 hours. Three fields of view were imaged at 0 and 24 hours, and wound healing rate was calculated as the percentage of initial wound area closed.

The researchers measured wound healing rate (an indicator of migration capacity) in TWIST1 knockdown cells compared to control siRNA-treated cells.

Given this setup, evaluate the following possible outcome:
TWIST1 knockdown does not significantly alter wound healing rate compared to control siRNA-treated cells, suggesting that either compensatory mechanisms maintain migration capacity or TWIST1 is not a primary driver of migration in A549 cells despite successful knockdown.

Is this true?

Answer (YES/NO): NO